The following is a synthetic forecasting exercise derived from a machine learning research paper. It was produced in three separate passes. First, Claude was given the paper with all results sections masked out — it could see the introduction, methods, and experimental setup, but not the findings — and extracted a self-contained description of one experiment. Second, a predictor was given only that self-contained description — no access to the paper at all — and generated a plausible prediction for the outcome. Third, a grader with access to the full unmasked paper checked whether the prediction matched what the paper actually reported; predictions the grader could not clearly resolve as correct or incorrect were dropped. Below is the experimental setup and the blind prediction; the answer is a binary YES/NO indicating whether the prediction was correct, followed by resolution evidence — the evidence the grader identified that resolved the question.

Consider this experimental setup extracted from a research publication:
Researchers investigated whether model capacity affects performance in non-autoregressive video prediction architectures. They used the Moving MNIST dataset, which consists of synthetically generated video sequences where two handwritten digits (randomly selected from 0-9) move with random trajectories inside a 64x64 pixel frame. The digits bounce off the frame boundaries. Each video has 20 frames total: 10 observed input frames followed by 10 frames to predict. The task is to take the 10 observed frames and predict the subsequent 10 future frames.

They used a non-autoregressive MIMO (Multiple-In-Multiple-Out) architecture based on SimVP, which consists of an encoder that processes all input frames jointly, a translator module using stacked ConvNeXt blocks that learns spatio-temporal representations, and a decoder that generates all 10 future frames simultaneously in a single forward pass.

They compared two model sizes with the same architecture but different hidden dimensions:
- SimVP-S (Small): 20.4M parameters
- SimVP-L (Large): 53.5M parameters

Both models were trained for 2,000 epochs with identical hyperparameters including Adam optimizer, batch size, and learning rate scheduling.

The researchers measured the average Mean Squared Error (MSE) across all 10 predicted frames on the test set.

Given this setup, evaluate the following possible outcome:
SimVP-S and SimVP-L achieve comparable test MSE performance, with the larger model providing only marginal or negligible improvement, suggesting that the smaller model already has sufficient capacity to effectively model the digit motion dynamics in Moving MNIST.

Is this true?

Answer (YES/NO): NO